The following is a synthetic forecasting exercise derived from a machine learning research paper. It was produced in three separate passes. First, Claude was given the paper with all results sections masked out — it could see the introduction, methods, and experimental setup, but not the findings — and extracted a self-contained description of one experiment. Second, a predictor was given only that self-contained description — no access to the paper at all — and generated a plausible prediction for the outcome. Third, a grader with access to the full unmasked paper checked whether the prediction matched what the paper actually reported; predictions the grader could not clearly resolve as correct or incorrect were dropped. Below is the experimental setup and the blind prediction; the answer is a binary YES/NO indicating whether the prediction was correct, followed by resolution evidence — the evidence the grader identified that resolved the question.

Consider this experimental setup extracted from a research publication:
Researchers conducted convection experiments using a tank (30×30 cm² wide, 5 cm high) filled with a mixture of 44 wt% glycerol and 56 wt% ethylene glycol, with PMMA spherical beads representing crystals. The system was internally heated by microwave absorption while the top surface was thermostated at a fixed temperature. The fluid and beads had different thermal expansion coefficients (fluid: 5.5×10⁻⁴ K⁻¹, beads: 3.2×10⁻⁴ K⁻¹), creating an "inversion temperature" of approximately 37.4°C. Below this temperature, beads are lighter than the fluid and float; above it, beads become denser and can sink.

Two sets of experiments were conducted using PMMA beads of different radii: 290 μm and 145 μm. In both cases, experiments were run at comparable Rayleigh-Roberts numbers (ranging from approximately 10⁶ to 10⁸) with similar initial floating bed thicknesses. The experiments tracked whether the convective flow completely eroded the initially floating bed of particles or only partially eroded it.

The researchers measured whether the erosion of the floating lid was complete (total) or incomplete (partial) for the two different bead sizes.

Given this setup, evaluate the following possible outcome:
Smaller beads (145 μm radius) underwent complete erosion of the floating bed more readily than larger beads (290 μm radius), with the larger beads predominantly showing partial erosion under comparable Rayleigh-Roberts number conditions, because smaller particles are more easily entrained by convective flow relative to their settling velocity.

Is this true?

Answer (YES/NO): YES